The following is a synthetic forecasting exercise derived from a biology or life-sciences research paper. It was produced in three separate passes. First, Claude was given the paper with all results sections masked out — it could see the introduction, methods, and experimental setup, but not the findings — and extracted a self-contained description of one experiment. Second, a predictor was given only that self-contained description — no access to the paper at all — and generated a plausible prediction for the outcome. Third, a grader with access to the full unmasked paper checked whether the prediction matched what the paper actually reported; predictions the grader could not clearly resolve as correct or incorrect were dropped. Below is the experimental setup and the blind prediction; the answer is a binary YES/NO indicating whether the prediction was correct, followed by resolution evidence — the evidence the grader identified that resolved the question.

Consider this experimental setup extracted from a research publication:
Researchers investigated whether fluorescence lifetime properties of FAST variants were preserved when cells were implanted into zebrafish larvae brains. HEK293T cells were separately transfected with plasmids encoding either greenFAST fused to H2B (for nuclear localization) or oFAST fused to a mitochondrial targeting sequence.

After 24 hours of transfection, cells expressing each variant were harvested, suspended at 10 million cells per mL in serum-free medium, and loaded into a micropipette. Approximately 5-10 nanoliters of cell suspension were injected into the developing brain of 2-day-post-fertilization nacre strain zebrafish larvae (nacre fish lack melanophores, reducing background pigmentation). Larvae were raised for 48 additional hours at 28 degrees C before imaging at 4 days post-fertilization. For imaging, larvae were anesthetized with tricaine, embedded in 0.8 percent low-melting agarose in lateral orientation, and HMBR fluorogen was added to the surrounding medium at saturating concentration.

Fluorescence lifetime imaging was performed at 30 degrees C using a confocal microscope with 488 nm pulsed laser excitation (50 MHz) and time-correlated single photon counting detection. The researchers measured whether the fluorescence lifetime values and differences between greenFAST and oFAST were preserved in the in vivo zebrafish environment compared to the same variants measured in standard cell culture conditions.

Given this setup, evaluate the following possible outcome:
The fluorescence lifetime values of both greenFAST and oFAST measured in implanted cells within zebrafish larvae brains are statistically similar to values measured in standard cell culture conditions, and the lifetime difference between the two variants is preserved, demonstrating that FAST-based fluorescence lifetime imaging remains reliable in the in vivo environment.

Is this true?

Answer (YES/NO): YES